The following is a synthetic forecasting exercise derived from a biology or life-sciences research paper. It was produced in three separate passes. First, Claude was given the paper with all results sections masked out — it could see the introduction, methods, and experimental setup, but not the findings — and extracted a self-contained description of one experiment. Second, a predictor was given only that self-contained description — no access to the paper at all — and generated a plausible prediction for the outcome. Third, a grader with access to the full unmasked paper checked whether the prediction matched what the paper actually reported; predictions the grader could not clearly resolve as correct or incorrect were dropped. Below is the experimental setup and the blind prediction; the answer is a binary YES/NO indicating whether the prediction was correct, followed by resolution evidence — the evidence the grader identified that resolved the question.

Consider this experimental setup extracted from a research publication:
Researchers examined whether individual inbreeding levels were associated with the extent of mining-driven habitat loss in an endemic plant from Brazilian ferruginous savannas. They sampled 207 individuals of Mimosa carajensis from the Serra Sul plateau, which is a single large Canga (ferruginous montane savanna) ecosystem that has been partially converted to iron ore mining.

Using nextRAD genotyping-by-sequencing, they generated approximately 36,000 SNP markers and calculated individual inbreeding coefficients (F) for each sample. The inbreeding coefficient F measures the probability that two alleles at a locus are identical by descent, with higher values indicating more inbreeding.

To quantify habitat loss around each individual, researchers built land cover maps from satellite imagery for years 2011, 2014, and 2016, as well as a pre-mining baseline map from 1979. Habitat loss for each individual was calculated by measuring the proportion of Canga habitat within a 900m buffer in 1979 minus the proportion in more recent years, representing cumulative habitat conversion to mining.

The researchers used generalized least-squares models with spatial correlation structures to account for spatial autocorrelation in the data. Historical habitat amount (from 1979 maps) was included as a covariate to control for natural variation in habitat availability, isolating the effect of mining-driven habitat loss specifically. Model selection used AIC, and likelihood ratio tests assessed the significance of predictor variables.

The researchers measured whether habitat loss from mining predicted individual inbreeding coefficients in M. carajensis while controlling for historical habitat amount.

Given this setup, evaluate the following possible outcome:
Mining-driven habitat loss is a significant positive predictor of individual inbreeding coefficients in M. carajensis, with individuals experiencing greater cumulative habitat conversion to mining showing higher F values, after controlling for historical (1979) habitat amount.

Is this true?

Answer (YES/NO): NO